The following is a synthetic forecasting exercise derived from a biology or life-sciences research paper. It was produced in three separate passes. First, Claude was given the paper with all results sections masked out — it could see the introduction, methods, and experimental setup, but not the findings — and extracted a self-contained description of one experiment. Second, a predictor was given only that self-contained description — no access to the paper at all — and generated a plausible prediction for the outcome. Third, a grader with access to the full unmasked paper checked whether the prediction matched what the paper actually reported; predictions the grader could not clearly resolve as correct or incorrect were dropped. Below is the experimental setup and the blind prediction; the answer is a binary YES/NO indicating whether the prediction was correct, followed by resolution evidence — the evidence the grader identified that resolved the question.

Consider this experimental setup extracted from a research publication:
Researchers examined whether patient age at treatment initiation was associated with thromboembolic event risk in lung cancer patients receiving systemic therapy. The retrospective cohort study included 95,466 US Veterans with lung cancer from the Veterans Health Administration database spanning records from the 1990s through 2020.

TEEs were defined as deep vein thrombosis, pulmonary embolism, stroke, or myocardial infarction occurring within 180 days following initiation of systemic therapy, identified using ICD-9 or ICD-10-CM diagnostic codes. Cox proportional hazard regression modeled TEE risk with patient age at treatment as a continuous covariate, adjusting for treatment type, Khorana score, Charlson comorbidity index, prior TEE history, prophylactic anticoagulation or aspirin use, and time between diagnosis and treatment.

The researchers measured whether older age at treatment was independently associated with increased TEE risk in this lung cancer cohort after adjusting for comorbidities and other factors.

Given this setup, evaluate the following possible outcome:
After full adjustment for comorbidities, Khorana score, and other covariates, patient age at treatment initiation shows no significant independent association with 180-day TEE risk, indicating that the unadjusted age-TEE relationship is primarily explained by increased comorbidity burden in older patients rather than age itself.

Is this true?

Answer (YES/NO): NO